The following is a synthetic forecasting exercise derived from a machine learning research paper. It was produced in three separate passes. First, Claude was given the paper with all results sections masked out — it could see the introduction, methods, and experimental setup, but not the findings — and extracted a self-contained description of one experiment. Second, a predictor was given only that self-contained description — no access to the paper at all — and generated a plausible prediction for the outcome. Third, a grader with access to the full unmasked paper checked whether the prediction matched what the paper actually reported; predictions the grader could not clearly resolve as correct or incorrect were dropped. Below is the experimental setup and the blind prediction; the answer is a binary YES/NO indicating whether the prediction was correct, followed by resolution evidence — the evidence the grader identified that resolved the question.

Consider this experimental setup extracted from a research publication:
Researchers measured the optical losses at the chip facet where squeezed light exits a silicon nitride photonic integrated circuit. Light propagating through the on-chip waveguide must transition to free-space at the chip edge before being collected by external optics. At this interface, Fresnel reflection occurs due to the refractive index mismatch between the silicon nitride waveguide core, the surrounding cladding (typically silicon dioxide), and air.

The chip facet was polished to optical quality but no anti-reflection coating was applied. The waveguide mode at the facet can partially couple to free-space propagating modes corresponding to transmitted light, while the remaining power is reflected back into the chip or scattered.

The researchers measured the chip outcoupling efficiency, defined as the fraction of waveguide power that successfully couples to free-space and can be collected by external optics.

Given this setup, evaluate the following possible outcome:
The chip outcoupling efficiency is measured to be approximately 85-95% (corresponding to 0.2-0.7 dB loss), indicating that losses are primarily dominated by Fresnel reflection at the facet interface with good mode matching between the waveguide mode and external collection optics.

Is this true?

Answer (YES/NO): YES